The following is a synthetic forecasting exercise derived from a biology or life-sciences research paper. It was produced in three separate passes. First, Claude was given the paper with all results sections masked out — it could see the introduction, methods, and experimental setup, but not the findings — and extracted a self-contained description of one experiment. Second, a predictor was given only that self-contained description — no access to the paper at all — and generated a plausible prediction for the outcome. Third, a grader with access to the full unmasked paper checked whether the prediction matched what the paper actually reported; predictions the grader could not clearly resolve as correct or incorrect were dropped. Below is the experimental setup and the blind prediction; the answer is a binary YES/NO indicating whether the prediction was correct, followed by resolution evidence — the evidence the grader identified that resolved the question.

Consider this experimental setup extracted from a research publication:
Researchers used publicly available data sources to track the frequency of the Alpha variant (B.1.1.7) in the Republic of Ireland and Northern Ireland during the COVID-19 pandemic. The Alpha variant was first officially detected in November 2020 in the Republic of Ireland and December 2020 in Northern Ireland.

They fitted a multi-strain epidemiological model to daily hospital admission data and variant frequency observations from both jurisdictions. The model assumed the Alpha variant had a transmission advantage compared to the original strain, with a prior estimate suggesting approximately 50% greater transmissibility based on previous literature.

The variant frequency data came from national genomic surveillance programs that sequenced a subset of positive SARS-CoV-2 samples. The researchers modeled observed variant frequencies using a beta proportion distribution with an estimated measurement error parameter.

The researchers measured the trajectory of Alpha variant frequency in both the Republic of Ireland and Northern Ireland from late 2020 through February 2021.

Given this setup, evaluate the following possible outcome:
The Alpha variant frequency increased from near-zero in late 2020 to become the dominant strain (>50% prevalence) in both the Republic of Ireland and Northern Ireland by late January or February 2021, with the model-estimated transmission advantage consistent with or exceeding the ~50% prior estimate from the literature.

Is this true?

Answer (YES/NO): NO